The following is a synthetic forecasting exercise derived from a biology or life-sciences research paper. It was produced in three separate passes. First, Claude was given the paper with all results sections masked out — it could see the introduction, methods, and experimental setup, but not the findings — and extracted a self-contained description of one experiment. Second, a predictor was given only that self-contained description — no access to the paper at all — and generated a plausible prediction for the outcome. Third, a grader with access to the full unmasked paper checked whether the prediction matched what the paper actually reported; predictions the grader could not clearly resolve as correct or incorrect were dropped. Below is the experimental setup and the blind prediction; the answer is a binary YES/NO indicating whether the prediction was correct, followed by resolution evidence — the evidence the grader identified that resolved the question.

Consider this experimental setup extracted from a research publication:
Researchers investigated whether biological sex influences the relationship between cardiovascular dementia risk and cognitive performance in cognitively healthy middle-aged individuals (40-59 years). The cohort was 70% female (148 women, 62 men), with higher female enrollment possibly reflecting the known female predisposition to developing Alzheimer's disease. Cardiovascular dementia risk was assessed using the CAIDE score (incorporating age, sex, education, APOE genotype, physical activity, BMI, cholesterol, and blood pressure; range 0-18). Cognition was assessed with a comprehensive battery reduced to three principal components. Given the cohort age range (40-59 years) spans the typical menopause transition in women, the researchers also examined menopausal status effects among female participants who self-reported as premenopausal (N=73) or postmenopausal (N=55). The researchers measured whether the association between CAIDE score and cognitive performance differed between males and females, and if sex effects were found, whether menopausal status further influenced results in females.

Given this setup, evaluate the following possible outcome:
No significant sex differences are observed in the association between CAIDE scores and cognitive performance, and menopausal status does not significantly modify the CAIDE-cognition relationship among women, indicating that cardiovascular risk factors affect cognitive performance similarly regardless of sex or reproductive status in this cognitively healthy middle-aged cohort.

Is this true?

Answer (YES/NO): NO